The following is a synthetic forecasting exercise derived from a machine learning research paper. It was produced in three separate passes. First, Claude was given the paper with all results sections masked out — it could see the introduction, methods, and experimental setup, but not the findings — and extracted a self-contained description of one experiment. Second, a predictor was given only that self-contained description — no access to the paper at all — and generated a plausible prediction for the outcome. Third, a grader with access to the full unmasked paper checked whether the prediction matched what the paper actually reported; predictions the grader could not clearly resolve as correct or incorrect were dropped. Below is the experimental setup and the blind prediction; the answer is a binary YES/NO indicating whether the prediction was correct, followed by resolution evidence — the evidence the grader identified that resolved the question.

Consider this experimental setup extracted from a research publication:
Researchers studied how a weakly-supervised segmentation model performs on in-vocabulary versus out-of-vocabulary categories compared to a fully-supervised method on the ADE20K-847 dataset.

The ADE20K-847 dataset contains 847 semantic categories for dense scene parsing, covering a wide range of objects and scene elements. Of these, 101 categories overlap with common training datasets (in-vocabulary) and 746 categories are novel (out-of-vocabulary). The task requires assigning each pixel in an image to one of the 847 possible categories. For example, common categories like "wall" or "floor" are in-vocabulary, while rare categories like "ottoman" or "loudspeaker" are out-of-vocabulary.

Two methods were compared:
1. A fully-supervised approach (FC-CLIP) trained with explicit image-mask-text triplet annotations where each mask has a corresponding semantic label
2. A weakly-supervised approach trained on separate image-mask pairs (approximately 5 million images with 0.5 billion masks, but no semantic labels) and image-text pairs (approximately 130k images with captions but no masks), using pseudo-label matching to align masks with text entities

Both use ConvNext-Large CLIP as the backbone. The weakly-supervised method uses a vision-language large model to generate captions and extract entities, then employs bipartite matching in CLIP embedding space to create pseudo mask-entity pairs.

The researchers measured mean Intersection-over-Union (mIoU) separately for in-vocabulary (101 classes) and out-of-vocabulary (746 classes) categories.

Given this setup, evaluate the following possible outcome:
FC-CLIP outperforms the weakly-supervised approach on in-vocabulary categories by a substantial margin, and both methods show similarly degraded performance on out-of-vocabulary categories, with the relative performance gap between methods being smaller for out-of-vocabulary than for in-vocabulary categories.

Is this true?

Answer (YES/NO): NO